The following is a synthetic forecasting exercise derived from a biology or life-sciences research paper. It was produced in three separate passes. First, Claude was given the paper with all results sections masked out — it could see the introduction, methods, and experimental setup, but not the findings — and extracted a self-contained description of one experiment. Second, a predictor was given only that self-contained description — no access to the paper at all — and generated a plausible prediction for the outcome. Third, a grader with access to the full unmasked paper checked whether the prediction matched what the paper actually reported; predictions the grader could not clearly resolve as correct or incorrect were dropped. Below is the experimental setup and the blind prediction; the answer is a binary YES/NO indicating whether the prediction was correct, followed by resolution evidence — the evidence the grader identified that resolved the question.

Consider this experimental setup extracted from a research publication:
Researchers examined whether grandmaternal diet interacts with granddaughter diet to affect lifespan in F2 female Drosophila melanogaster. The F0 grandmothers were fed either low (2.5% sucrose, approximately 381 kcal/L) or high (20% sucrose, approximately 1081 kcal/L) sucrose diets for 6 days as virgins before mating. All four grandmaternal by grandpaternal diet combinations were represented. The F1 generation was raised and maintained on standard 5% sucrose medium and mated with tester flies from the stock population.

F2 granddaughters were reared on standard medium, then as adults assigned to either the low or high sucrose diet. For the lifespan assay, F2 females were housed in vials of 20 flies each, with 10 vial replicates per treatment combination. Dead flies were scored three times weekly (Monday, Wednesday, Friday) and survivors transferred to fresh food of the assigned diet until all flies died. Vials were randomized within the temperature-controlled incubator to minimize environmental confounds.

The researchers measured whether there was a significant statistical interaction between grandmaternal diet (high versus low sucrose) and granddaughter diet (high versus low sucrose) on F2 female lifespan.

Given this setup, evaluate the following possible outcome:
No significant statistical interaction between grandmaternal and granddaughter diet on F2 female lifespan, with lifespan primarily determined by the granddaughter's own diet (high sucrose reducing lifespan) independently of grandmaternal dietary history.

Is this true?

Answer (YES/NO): NO